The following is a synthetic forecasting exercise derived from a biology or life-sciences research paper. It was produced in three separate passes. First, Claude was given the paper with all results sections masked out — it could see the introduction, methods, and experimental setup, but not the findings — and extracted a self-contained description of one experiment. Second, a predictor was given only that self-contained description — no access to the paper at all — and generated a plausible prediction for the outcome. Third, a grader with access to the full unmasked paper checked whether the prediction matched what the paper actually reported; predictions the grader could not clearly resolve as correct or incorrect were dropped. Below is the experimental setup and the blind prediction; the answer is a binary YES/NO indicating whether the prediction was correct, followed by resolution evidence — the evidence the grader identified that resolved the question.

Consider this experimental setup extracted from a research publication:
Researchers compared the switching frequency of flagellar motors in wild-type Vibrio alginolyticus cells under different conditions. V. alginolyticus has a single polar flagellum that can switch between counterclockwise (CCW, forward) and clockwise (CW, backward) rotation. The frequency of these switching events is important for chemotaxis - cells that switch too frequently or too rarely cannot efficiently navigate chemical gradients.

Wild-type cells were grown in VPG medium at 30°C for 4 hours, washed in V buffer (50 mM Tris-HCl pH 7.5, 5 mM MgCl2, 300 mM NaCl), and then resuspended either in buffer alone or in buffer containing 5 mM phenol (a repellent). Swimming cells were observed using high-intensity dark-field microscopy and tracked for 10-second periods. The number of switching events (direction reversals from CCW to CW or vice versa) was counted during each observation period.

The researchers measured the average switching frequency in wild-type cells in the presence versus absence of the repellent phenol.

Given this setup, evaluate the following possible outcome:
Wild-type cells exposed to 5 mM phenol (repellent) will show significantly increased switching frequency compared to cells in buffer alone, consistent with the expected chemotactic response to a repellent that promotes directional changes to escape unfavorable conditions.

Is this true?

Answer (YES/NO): YES